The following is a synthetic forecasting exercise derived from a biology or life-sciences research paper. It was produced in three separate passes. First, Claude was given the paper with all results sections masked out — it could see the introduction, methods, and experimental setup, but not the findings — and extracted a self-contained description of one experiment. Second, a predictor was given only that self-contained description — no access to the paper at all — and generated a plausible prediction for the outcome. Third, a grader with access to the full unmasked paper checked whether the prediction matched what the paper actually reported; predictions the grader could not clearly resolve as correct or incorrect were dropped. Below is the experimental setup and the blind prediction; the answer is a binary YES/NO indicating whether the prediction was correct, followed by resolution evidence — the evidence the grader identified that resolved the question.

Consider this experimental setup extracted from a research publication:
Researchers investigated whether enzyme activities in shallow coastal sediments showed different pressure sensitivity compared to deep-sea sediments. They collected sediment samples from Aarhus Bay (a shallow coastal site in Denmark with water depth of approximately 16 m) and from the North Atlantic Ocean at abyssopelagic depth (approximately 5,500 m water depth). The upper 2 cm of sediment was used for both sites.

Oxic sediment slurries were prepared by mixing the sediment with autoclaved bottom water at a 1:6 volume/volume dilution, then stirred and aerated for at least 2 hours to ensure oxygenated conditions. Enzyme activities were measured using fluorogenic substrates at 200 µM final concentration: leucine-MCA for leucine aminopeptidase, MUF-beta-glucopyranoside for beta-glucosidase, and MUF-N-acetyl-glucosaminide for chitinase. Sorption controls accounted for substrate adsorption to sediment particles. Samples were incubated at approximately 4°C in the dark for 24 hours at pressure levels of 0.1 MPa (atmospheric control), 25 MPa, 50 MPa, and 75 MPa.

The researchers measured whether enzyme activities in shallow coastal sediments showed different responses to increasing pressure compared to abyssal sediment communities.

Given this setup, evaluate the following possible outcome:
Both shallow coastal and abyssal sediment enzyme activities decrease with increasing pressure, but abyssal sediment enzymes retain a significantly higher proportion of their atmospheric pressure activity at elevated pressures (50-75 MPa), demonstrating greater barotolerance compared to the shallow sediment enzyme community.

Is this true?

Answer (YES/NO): NO